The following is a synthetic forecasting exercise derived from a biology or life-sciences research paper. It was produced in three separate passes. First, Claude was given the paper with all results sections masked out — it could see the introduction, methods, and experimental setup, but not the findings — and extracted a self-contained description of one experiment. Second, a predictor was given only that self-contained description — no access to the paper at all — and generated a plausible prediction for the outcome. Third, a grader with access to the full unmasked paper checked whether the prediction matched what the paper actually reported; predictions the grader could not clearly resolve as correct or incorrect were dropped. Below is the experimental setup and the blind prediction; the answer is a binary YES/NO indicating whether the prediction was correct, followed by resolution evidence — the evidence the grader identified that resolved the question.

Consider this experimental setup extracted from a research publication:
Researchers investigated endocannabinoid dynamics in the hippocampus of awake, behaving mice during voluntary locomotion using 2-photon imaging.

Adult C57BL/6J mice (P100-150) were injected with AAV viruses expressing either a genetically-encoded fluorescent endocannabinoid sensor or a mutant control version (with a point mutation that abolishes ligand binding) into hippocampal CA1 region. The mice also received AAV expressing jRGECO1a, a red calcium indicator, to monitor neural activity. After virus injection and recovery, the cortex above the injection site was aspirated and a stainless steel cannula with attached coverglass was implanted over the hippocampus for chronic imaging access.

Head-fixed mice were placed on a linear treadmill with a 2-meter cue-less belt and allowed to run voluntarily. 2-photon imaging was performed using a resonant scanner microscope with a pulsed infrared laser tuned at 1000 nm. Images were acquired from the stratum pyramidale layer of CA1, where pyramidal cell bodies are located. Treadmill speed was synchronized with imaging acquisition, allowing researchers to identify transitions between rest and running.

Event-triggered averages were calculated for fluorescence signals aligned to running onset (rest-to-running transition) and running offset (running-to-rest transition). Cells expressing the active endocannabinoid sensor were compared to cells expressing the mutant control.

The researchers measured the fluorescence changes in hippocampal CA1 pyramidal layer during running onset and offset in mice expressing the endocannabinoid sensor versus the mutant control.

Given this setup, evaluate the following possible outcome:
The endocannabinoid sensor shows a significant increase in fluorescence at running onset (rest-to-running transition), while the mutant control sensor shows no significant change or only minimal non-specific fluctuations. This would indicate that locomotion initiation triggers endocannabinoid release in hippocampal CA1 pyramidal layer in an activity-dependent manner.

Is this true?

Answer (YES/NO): YES